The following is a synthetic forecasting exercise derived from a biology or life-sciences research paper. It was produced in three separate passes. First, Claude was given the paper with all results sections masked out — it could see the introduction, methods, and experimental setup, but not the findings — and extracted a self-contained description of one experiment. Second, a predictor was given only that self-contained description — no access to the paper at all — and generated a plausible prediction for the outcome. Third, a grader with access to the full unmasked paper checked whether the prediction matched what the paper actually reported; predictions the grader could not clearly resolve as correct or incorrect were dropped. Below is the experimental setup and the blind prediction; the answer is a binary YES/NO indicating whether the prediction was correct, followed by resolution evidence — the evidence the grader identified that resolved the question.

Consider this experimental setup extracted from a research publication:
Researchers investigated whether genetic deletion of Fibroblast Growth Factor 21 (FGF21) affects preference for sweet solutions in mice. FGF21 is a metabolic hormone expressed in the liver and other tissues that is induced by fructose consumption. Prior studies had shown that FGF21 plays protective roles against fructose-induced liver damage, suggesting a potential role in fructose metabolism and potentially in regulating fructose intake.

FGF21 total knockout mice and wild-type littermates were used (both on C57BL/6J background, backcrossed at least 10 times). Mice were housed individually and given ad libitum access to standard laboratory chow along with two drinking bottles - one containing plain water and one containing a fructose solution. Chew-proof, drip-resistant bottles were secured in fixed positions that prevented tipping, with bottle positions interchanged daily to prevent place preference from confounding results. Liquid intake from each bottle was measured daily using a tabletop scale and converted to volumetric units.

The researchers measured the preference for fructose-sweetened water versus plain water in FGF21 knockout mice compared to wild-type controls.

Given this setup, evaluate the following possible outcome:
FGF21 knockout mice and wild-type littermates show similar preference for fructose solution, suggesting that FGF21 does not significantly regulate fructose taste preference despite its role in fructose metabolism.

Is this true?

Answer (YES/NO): YES